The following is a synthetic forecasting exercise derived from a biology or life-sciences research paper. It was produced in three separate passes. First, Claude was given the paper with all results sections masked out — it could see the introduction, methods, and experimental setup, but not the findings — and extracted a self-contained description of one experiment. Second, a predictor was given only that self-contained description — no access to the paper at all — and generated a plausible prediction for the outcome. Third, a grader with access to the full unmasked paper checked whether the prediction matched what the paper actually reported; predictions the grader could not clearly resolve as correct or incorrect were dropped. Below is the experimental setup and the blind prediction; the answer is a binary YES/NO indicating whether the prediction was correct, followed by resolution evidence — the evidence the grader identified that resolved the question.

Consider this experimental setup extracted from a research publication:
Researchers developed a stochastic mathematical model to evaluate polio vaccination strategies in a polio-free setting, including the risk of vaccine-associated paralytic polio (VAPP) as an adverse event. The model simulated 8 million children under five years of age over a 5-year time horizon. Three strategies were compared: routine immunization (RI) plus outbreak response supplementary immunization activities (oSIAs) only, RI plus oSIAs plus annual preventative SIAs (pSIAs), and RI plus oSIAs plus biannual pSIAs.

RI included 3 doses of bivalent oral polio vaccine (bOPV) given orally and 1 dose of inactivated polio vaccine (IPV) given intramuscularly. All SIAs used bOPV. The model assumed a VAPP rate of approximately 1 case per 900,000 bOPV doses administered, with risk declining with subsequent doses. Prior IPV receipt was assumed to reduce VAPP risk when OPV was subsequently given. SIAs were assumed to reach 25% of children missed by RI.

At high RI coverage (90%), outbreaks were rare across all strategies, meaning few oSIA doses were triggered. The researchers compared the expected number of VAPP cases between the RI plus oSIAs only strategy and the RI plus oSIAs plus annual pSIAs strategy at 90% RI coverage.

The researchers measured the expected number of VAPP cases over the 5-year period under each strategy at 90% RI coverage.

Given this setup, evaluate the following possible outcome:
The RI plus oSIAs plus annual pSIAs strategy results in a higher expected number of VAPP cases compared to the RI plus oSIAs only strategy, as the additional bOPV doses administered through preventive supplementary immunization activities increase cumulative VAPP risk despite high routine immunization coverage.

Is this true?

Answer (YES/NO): YES